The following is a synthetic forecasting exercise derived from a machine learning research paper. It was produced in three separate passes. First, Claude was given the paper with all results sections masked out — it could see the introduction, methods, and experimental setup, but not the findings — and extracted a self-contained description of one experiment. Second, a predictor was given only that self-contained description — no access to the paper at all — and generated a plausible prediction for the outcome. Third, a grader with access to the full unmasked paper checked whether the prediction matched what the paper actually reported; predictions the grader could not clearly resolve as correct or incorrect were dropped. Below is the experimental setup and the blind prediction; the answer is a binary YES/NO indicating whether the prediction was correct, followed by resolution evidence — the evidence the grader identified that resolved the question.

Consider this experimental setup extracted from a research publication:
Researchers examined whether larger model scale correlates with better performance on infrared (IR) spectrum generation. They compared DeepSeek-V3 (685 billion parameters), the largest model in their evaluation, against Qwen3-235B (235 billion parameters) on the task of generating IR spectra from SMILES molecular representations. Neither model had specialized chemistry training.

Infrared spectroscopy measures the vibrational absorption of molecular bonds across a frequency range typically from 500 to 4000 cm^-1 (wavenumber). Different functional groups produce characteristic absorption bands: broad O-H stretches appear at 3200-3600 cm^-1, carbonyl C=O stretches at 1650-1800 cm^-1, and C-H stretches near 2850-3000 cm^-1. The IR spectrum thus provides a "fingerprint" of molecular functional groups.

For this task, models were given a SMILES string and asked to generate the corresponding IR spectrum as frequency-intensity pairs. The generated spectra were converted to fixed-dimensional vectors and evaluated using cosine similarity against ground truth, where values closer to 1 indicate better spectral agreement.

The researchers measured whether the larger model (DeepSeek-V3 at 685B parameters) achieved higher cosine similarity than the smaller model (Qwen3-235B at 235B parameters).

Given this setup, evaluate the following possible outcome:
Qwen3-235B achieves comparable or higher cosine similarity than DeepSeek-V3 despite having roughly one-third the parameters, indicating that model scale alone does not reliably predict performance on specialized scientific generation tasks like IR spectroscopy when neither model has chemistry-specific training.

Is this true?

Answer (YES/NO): YES